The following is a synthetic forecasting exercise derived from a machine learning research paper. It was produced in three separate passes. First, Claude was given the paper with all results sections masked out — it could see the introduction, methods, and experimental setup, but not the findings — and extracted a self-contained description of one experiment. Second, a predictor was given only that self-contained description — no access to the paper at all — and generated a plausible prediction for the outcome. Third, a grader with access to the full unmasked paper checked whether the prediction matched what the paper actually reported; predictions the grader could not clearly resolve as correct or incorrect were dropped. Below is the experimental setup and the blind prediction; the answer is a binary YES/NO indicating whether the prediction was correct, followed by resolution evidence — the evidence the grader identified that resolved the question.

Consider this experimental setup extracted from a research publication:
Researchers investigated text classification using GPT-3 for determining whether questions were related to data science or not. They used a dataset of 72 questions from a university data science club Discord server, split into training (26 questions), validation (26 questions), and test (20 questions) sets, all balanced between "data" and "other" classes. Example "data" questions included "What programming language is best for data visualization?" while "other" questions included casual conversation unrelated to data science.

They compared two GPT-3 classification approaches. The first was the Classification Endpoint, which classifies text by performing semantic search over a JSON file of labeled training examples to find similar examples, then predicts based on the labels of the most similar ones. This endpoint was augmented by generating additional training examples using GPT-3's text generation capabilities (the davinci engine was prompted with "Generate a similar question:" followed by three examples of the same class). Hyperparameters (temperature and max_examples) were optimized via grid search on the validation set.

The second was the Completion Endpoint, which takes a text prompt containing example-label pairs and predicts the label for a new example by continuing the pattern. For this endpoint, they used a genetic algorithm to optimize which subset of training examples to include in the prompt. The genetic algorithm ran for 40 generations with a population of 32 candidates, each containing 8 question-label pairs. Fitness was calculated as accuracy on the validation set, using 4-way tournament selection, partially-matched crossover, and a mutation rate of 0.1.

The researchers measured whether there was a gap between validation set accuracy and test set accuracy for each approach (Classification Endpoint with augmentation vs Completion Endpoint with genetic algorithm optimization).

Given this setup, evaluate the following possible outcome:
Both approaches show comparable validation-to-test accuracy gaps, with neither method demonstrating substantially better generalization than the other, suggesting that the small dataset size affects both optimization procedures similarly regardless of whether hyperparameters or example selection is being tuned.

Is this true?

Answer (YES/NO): NO